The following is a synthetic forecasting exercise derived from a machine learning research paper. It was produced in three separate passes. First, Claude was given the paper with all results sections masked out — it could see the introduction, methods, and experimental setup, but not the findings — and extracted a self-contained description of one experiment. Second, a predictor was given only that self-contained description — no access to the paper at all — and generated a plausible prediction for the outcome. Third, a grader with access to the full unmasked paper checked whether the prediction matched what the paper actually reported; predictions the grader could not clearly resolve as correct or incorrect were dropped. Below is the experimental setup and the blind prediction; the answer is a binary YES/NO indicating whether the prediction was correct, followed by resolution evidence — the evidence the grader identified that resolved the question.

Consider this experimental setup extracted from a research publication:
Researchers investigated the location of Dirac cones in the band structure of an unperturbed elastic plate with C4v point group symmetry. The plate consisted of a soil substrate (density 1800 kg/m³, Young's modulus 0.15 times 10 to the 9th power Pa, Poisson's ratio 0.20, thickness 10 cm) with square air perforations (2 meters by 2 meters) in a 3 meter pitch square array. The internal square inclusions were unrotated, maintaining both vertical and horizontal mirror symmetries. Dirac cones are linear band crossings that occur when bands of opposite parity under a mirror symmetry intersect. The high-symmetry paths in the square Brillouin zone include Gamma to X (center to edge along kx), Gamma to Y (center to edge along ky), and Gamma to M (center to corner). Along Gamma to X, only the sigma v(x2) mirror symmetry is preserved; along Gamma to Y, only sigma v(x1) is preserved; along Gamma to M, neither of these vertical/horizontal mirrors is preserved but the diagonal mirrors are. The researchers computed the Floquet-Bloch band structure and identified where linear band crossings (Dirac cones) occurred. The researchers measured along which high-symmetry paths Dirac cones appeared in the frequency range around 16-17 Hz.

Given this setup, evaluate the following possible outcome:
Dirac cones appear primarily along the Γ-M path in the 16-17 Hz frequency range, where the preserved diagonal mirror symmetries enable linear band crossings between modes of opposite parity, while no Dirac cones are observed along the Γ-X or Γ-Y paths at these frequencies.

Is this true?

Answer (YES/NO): NO